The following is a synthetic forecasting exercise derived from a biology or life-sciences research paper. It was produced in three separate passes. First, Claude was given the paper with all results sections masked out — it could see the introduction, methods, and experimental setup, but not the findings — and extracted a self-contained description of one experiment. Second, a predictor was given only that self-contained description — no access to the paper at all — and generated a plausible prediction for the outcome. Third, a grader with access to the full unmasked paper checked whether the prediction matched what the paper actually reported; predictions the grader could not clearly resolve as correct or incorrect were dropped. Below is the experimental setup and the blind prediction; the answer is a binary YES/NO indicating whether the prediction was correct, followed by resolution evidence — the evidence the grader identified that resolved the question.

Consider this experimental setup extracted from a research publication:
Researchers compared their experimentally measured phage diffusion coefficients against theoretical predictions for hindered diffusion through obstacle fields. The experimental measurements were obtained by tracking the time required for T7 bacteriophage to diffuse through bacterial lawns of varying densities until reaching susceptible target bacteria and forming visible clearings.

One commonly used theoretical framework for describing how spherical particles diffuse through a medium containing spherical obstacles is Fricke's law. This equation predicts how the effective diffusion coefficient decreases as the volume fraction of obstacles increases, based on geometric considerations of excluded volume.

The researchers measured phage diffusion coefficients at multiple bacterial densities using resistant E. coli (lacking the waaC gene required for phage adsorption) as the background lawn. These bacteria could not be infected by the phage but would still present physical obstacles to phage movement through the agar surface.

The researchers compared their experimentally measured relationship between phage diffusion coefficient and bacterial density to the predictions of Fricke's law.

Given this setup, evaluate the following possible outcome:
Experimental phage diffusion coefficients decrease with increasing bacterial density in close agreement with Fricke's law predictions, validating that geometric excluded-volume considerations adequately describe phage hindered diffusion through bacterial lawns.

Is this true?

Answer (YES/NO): YES